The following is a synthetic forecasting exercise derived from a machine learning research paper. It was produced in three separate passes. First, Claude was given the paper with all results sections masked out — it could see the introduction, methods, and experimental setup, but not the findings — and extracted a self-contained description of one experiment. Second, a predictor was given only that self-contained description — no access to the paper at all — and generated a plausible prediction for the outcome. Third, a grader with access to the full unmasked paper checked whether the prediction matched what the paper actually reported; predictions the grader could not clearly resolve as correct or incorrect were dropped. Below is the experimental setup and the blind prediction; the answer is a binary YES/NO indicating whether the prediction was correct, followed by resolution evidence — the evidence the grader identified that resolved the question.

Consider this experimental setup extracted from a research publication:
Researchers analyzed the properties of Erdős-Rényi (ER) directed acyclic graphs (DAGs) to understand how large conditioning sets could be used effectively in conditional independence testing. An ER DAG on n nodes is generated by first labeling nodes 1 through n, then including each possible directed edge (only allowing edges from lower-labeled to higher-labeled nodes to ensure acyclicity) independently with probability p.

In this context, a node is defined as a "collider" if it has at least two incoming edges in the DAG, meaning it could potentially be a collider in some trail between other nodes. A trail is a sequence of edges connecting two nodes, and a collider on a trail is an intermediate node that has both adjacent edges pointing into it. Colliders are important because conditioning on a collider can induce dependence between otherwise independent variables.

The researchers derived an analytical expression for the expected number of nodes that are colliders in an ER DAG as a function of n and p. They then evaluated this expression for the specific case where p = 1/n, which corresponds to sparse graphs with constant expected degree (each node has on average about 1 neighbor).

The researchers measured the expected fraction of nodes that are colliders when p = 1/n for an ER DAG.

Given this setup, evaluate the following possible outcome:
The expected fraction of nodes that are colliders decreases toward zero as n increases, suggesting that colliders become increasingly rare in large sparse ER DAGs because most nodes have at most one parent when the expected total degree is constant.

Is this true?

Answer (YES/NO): NO